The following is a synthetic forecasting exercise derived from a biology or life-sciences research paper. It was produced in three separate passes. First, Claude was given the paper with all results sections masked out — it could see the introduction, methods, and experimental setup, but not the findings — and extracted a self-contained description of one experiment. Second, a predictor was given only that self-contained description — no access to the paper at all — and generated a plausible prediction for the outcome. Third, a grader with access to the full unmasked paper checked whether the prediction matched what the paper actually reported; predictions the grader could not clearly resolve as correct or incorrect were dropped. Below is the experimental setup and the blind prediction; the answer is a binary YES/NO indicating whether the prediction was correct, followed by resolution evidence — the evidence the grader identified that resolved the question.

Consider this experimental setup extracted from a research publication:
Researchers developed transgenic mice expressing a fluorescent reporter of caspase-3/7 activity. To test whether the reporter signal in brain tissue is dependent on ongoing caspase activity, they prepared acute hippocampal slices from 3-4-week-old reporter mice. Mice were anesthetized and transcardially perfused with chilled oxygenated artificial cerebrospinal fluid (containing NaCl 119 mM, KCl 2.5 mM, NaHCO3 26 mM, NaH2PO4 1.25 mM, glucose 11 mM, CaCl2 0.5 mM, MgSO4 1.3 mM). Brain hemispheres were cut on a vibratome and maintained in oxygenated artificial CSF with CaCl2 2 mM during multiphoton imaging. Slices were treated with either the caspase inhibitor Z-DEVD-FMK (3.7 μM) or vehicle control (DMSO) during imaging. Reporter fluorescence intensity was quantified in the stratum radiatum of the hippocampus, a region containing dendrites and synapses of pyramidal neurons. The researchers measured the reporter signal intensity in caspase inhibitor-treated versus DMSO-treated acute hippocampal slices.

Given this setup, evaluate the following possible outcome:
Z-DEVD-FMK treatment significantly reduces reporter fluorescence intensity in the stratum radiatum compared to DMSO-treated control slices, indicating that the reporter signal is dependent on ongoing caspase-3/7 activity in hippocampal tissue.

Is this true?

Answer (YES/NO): YES